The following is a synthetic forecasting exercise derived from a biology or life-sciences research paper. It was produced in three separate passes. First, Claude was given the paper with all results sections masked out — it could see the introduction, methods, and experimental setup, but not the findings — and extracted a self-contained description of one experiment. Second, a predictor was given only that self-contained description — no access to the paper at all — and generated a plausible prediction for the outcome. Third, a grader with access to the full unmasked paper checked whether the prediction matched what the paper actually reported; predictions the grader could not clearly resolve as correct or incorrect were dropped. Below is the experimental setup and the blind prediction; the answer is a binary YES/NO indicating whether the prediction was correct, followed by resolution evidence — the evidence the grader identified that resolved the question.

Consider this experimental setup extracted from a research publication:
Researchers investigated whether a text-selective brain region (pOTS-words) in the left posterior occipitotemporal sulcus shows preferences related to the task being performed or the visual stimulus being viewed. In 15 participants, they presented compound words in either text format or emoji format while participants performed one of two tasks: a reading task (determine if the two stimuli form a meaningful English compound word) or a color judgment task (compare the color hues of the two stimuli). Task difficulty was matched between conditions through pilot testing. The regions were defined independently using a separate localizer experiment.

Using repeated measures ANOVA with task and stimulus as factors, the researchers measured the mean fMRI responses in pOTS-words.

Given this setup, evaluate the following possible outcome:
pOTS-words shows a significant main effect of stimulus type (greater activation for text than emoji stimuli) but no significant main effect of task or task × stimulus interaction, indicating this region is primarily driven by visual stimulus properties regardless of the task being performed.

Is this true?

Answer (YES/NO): NO